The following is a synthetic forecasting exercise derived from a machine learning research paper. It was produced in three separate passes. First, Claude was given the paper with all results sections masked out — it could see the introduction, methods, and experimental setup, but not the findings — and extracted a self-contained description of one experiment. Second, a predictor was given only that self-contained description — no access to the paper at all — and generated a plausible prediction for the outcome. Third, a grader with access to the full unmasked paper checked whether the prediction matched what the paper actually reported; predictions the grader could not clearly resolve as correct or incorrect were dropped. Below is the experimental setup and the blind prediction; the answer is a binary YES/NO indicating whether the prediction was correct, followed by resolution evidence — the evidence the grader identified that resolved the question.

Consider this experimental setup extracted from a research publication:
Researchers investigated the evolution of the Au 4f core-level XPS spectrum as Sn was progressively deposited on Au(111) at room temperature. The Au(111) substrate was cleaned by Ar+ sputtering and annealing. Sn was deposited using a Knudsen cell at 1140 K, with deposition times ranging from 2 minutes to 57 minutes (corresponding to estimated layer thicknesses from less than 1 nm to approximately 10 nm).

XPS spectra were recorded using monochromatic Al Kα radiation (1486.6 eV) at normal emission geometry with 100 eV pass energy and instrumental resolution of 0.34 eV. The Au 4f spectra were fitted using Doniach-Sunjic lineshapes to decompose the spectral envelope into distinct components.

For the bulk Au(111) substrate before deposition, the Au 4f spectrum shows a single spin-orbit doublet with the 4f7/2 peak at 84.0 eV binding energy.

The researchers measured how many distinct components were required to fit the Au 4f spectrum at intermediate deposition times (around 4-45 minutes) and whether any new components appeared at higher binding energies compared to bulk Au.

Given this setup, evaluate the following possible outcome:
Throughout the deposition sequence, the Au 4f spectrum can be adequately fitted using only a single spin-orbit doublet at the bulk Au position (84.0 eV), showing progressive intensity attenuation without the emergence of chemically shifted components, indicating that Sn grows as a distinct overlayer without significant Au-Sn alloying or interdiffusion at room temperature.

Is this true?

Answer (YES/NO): NO